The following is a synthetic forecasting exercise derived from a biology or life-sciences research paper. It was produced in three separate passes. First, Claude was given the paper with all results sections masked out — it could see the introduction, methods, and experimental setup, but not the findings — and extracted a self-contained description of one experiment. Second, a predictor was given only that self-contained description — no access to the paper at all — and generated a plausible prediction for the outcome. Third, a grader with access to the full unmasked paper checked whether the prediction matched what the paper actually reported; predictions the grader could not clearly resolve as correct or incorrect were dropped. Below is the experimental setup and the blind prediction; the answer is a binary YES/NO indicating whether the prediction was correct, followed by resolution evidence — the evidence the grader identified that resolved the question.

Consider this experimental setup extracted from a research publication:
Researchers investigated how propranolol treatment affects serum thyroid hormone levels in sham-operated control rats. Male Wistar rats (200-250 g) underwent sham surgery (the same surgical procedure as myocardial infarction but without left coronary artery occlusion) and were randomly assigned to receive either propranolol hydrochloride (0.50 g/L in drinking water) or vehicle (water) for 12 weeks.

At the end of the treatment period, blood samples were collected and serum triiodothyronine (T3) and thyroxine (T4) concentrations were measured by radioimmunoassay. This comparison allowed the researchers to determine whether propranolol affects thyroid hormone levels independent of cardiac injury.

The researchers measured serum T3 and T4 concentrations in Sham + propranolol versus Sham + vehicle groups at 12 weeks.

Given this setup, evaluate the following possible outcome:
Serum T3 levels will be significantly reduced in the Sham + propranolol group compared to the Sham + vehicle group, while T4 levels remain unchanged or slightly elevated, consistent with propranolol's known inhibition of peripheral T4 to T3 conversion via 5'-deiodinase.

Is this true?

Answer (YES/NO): NO